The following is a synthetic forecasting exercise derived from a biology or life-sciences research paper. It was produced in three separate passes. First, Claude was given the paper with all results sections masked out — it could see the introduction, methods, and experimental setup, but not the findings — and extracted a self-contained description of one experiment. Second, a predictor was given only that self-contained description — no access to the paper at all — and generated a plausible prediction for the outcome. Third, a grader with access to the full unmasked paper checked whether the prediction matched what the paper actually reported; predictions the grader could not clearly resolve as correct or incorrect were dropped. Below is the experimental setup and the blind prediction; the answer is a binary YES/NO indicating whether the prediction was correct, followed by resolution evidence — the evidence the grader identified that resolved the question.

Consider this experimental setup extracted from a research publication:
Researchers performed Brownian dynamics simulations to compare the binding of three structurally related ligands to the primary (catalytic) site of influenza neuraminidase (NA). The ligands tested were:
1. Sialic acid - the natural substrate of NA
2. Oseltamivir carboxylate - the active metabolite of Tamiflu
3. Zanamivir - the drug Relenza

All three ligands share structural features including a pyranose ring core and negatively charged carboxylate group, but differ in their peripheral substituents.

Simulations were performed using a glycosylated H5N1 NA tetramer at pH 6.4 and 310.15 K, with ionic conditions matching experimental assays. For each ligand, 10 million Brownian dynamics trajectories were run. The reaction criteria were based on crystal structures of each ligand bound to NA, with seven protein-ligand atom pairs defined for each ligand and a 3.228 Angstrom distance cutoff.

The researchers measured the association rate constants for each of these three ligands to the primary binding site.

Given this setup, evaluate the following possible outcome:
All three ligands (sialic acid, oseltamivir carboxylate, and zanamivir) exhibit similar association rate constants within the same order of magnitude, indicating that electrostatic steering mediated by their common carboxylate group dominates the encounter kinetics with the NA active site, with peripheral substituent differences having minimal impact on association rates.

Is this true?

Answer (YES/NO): NO